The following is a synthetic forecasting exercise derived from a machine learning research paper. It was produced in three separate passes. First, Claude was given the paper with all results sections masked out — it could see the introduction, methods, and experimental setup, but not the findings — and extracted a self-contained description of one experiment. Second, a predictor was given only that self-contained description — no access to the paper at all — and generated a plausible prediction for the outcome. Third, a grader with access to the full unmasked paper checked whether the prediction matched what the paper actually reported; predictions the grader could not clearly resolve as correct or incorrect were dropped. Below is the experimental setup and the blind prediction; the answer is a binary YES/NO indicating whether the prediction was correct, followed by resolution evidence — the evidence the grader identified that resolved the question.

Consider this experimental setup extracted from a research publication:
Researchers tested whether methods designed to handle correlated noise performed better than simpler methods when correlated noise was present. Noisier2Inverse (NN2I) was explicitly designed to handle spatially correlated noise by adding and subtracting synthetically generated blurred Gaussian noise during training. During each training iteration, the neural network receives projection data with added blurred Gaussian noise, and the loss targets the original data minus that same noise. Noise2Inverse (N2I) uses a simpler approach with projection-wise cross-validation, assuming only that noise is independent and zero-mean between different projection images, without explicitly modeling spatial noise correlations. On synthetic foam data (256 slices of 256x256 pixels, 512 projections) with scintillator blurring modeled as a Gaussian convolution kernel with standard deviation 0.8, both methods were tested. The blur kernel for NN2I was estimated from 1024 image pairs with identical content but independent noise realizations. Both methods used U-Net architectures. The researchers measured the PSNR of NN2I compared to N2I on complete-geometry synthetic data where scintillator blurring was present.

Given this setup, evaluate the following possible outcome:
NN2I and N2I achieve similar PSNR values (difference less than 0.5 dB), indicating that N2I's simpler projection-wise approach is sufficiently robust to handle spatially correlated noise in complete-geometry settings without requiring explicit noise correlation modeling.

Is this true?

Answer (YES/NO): NO